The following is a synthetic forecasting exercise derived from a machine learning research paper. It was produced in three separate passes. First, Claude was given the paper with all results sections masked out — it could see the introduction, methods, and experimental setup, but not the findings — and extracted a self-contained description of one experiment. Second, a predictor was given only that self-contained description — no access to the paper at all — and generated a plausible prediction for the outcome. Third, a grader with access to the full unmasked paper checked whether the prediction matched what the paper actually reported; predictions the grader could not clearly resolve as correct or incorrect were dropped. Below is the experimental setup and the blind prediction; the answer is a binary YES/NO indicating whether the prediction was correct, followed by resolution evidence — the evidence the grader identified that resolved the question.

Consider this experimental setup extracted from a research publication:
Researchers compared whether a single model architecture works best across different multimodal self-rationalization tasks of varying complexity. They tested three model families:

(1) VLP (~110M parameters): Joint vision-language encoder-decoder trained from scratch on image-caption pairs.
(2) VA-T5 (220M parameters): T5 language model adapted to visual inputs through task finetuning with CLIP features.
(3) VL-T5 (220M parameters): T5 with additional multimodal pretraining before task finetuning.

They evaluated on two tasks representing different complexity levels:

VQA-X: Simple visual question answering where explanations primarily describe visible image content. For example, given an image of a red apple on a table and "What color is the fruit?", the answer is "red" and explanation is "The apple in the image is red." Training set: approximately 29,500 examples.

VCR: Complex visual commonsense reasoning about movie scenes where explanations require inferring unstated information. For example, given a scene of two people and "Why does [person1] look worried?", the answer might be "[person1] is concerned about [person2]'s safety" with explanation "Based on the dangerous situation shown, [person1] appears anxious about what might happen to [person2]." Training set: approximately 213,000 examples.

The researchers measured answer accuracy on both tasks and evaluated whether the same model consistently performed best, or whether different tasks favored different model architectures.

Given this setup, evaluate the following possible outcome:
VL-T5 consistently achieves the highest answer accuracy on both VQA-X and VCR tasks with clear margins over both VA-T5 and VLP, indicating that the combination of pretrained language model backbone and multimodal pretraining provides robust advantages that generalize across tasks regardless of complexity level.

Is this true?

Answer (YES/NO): NO